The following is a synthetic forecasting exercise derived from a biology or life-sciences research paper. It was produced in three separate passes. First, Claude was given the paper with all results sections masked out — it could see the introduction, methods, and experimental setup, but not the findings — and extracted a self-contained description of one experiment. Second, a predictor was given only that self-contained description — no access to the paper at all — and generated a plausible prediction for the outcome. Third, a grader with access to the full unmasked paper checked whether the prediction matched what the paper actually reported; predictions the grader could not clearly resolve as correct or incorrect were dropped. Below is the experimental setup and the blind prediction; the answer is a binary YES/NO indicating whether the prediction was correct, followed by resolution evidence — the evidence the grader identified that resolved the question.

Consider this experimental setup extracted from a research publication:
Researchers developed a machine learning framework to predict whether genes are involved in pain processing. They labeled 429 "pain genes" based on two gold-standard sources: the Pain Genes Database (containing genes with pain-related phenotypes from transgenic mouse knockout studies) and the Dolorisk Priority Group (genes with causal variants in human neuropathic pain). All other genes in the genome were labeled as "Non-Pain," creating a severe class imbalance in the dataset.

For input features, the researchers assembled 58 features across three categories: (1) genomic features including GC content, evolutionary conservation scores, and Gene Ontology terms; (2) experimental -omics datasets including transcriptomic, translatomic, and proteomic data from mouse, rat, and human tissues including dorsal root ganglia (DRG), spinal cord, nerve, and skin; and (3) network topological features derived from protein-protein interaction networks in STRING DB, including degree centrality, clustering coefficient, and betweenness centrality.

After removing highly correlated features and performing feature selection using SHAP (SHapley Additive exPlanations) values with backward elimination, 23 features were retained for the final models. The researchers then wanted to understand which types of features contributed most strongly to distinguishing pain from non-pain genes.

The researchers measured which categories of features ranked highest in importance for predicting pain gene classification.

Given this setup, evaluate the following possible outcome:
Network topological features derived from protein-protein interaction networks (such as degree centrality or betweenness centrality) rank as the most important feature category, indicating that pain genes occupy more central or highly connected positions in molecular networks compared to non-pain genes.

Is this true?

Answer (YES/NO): NO